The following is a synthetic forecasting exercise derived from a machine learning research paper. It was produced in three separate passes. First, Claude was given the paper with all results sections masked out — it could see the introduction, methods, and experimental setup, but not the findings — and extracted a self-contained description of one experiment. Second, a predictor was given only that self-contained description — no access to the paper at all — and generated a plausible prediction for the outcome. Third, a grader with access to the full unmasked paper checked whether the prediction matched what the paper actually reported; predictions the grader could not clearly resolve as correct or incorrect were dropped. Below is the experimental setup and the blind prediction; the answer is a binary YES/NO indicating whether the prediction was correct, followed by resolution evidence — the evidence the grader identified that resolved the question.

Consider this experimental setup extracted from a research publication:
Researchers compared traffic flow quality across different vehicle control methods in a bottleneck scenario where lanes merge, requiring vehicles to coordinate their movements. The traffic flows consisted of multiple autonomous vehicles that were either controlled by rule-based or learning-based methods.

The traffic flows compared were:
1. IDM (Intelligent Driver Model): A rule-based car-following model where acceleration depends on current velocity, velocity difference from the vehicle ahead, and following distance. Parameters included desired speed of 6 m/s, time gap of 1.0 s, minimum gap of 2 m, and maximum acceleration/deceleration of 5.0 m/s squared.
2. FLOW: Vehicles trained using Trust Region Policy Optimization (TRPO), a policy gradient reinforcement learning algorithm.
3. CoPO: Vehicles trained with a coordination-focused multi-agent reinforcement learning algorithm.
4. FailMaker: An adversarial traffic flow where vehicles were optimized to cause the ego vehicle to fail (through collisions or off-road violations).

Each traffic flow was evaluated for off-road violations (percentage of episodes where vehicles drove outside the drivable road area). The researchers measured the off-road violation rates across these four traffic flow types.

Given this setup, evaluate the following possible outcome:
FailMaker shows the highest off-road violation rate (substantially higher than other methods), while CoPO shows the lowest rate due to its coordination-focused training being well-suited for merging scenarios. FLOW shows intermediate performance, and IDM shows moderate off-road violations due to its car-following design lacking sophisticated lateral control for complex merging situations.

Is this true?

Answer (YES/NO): NO